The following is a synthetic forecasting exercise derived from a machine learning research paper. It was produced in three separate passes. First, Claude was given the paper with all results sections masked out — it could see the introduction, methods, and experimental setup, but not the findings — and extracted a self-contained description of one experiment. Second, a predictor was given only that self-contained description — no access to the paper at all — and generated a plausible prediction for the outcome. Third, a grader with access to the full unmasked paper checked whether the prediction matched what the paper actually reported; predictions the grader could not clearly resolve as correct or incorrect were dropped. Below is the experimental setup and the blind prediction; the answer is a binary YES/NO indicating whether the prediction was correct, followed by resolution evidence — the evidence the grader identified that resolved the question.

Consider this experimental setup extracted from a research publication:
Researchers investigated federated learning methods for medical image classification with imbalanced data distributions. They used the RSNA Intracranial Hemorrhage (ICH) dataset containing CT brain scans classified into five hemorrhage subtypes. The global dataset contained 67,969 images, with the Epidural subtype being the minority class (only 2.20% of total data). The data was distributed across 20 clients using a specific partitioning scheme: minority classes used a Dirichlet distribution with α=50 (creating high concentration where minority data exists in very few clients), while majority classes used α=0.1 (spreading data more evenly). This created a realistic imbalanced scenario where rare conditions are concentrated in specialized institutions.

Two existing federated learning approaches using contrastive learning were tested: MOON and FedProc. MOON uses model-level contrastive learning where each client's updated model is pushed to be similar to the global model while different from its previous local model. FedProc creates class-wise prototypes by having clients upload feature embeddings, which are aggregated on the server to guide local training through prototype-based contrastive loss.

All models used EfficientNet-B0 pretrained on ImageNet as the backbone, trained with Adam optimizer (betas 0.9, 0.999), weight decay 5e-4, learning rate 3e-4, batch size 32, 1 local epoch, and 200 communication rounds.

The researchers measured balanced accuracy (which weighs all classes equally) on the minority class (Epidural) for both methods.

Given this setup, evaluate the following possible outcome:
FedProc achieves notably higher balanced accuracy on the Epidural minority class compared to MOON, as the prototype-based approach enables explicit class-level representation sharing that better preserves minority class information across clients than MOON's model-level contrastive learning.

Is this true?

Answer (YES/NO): NO